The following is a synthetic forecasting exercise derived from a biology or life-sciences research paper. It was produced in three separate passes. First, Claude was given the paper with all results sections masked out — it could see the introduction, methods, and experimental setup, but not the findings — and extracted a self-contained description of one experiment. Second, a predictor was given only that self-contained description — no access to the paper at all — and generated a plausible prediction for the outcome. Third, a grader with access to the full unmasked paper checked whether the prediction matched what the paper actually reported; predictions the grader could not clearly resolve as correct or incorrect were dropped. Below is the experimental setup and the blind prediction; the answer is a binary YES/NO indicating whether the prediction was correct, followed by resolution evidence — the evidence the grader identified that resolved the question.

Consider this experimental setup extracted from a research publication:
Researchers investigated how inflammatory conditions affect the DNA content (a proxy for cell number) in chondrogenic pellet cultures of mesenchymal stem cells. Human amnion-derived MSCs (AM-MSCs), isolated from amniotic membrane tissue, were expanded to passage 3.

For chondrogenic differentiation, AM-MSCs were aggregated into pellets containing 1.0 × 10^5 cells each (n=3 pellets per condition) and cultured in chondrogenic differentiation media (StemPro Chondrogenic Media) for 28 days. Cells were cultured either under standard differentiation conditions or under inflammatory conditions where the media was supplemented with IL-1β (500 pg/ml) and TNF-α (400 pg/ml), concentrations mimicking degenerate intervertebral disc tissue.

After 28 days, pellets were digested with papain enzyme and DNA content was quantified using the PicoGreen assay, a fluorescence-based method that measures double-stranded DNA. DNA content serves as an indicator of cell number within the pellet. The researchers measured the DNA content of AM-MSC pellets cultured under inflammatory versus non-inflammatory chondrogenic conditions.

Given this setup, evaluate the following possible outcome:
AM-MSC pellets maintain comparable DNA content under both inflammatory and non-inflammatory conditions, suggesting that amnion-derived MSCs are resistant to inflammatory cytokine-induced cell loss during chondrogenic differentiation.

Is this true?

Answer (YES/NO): NO